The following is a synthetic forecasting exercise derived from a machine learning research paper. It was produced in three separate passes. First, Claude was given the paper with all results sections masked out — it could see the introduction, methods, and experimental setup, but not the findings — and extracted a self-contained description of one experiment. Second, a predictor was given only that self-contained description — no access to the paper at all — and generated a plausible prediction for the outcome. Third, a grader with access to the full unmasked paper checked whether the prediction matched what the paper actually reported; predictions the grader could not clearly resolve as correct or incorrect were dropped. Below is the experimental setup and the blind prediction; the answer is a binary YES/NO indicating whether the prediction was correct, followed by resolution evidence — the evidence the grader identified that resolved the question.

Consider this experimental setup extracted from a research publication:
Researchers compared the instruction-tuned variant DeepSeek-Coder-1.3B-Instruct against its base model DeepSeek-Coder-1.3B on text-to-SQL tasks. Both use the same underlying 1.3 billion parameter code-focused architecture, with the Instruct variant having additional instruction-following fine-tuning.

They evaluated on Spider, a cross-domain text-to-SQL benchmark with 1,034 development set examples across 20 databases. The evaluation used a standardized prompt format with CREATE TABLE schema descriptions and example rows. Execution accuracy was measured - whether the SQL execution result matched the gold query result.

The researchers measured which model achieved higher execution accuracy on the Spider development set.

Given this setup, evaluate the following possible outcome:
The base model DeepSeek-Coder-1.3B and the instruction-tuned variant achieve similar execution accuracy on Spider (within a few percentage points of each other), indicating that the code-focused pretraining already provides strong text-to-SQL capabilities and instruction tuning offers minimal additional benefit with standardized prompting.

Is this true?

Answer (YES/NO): NO